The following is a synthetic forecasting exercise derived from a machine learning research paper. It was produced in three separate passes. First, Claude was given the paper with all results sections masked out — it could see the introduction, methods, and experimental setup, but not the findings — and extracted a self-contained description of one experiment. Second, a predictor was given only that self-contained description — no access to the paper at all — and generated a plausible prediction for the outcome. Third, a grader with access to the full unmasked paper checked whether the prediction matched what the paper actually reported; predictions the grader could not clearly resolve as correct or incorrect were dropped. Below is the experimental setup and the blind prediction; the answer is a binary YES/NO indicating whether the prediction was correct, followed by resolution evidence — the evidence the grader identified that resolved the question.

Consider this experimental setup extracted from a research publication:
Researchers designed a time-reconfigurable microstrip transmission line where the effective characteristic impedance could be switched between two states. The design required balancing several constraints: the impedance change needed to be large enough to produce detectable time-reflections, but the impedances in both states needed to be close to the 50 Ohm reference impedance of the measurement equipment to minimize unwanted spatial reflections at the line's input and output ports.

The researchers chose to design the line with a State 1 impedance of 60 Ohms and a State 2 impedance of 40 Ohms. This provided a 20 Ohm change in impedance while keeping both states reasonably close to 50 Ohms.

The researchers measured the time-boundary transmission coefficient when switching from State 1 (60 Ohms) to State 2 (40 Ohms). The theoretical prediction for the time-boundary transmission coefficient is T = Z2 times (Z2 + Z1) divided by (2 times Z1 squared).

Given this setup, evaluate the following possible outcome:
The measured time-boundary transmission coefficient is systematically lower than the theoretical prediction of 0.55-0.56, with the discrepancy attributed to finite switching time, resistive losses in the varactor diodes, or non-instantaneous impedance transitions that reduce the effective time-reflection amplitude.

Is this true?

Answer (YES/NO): NO